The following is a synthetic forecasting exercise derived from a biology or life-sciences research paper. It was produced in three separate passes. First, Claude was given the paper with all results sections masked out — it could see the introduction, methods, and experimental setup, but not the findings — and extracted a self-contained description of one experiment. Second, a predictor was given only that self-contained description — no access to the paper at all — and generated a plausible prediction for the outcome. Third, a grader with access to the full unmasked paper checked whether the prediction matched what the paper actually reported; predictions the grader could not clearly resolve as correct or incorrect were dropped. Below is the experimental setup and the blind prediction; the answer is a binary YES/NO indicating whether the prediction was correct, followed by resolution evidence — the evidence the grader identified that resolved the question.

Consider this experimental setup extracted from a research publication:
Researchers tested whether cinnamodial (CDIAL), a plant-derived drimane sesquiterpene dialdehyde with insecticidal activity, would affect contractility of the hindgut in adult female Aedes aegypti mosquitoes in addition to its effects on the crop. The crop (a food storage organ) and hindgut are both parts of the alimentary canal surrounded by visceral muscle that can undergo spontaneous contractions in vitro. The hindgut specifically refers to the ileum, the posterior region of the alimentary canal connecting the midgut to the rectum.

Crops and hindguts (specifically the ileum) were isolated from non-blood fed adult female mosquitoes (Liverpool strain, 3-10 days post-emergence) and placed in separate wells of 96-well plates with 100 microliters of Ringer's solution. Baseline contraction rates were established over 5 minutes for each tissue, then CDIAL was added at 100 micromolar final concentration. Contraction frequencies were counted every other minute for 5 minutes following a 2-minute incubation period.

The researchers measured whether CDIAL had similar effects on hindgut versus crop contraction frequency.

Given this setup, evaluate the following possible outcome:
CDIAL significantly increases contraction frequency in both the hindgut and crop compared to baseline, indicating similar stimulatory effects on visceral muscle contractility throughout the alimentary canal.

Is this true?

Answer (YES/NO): NO